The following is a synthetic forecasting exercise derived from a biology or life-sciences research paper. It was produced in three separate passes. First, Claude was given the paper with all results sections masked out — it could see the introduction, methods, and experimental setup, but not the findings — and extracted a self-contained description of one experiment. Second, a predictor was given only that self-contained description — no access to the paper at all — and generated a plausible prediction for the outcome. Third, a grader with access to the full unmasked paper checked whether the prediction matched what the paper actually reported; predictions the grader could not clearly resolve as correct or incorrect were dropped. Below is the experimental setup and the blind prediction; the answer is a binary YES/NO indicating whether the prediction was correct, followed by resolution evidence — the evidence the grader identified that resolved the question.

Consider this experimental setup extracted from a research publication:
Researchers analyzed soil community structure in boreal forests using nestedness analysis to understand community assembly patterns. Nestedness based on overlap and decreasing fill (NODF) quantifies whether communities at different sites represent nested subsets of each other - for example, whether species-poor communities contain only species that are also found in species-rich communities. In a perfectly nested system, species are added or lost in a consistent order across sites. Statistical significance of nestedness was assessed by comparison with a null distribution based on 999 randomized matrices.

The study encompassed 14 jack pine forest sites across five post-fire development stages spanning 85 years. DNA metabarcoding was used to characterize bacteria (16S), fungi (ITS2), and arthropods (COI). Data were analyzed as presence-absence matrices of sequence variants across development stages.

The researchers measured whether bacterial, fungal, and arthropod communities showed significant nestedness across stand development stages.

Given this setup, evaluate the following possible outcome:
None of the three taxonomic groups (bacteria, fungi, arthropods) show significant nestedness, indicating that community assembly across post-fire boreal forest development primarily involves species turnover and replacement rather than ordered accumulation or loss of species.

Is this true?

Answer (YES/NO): NO